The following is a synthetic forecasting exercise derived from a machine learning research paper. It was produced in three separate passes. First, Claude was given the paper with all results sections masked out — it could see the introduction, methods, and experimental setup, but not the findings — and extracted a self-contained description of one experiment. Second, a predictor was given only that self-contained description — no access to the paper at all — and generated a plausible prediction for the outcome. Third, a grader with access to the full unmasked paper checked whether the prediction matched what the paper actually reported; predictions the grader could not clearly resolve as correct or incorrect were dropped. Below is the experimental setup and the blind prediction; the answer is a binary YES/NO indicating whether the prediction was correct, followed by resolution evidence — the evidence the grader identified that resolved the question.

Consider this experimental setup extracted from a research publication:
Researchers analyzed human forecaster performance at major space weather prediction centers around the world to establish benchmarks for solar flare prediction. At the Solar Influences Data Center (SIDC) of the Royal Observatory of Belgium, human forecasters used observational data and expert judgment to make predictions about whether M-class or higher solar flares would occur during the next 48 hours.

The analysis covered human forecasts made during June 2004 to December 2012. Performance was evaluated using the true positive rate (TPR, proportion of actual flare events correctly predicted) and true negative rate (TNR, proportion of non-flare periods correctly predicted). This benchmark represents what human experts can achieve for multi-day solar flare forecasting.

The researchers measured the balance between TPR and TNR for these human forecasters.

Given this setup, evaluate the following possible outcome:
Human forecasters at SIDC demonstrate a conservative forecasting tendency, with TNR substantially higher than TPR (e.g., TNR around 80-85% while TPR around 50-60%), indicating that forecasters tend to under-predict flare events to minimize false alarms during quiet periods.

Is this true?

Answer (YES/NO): NO